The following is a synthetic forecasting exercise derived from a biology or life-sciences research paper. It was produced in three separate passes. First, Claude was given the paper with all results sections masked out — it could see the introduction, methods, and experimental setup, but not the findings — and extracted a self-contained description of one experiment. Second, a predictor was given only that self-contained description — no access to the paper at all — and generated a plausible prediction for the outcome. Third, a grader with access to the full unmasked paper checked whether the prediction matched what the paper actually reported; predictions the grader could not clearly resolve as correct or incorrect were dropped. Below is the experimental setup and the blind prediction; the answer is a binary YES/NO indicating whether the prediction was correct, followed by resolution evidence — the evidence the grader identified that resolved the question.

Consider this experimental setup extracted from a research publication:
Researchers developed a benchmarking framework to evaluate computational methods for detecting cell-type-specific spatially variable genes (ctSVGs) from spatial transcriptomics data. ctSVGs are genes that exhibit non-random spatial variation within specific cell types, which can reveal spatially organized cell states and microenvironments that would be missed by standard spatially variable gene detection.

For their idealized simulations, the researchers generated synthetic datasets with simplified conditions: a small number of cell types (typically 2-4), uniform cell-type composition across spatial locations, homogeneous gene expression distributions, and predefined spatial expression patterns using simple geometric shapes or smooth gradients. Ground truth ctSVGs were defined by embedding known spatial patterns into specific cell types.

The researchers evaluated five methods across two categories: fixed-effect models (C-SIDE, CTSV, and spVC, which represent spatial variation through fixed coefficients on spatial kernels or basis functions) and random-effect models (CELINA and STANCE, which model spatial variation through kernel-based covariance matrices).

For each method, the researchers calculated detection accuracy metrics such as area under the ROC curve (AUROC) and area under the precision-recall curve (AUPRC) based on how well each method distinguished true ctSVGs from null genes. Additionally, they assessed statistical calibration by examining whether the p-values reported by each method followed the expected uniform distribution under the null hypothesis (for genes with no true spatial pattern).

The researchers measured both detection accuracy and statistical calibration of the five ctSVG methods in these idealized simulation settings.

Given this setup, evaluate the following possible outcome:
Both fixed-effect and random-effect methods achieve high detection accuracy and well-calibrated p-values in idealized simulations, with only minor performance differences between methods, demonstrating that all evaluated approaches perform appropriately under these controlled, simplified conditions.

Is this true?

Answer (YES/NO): NO